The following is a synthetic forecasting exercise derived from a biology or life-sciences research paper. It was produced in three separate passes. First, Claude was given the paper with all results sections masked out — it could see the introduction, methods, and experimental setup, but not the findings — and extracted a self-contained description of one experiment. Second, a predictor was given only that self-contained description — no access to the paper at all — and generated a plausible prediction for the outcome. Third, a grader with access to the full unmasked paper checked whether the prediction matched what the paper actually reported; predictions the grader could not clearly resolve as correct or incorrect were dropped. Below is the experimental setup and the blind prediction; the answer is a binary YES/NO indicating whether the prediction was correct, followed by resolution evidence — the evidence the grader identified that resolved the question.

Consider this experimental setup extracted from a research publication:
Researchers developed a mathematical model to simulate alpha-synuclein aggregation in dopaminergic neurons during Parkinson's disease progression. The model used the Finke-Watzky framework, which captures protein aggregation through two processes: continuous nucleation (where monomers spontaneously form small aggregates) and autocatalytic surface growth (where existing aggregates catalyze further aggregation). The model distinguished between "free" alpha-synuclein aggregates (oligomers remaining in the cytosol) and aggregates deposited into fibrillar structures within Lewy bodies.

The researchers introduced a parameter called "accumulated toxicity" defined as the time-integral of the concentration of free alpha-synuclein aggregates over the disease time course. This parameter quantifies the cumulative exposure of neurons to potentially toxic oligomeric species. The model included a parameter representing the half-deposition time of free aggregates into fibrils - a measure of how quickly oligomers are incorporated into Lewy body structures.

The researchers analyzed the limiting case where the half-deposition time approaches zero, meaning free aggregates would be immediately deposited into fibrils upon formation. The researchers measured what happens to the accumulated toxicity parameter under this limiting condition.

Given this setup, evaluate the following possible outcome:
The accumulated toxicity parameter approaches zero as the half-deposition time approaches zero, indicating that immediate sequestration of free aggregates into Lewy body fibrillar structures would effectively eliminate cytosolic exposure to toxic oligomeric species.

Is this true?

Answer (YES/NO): YES